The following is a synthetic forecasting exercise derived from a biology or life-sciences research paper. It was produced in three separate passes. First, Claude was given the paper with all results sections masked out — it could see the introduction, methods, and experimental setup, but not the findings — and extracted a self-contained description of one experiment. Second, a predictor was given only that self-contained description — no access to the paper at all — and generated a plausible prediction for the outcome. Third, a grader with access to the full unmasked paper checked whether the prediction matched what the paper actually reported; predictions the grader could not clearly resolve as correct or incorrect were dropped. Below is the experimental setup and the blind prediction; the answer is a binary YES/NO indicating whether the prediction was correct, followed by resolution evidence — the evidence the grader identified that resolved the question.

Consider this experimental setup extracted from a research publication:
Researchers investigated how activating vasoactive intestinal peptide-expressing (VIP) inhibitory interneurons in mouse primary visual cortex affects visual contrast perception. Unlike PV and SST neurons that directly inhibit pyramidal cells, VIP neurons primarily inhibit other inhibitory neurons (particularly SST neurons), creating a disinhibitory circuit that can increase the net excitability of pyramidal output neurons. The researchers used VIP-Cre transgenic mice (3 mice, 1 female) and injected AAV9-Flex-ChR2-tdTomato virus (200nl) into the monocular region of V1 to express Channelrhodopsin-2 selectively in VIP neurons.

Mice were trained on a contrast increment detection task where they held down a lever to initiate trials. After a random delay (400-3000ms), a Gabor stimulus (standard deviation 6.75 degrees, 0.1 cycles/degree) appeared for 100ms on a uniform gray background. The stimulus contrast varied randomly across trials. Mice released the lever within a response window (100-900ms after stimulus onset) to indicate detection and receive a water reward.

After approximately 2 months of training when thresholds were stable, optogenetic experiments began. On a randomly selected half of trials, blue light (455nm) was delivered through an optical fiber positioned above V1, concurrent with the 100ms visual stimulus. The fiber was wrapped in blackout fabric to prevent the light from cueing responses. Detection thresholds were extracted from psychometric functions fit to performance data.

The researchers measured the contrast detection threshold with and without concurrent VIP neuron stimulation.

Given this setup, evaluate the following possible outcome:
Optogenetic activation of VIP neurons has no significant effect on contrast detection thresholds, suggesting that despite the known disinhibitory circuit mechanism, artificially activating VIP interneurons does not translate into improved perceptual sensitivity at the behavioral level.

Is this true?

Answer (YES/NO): NO